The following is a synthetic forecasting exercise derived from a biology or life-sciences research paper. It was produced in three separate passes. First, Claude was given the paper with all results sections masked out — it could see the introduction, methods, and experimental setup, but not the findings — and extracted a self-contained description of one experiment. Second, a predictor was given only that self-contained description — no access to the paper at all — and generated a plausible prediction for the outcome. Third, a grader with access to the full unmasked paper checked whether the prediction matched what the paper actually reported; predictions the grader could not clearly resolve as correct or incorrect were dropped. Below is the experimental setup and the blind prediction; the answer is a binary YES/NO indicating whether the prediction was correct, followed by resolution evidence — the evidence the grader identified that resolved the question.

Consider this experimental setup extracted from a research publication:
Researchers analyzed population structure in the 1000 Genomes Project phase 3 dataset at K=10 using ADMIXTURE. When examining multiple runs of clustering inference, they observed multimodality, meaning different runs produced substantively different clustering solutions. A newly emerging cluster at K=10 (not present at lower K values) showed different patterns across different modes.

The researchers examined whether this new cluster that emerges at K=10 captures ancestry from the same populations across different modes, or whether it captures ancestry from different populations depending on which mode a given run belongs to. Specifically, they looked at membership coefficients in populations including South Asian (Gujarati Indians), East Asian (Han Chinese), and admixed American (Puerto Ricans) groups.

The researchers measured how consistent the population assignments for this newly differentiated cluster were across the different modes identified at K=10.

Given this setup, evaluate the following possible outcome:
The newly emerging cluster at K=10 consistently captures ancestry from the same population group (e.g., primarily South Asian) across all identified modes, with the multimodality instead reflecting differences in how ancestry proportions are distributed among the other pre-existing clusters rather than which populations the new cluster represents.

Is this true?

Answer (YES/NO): NO